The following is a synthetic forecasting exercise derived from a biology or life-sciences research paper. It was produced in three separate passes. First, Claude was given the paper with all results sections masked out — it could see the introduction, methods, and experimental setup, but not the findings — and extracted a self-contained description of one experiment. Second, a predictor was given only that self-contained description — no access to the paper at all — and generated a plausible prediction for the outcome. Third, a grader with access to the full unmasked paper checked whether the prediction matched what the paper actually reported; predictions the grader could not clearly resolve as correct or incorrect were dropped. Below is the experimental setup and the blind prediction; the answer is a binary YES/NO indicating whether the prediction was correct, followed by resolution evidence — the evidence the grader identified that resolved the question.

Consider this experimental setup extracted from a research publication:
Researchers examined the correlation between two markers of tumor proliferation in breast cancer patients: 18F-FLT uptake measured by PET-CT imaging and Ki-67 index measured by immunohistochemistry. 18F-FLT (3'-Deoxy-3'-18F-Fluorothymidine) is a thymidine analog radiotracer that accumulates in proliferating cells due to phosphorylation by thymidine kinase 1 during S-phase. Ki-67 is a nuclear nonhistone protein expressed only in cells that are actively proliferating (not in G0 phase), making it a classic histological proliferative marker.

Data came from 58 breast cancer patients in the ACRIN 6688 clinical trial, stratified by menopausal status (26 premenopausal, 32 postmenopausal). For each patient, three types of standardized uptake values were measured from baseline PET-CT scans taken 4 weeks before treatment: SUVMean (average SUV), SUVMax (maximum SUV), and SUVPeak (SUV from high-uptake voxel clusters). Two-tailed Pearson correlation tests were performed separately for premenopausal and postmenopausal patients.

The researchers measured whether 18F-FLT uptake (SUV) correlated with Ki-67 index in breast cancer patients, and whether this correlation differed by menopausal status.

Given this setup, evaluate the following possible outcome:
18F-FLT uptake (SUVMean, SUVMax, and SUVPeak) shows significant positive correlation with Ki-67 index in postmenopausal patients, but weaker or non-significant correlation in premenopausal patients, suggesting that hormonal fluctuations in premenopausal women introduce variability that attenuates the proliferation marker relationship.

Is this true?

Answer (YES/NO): YES